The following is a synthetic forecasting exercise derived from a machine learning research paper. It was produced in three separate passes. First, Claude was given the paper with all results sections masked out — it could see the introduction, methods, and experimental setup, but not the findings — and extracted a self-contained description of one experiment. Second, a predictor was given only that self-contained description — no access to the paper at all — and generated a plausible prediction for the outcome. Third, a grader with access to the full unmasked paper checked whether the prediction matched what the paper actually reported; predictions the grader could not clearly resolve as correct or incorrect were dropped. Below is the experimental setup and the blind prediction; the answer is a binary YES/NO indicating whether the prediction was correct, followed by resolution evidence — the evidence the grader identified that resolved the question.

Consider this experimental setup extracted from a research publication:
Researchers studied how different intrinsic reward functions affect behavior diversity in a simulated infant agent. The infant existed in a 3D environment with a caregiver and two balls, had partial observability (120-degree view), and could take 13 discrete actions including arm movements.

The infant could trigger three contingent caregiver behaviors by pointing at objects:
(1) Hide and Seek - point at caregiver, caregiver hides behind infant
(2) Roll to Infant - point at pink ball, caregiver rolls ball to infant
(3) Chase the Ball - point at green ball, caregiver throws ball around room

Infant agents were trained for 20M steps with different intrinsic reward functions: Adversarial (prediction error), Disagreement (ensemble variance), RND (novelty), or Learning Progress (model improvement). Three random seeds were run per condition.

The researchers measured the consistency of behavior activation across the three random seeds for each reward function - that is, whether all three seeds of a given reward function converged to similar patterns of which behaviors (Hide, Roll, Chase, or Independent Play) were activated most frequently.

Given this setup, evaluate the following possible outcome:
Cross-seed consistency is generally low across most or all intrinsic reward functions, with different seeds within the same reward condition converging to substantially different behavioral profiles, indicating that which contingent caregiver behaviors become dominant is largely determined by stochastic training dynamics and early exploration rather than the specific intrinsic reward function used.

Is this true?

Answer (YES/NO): NO